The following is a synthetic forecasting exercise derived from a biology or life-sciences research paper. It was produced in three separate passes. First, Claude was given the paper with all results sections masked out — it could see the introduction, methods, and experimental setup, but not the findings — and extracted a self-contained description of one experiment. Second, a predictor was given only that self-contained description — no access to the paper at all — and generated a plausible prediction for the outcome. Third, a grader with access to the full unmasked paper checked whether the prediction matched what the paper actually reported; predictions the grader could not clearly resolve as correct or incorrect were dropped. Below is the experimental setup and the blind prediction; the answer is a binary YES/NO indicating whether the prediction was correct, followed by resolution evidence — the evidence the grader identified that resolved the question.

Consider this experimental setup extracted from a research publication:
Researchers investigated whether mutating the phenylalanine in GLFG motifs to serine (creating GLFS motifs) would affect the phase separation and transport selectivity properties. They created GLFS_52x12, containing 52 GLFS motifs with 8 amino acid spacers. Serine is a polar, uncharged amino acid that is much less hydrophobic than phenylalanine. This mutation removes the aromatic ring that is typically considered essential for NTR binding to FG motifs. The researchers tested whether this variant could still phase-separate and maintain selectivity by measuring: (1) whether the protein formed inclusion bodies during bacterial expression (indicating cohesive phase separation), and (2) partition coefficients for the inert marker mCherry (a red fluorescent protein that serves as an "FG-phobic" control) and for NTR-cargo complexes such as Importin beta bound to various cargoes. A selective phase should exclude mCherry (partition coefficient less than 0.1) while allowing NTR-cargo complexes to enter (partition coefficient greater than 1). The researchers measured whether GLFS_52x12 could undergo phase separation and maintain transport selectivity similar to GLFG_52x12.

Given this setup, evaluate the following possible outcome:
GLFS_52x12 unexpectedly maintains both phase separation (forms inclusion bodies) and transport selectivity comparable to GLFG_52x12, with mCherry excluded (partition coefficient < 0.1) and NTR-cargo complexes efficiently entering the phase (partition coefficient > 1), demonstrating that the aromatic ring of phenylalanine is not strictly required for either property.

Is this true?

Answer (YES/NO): YES